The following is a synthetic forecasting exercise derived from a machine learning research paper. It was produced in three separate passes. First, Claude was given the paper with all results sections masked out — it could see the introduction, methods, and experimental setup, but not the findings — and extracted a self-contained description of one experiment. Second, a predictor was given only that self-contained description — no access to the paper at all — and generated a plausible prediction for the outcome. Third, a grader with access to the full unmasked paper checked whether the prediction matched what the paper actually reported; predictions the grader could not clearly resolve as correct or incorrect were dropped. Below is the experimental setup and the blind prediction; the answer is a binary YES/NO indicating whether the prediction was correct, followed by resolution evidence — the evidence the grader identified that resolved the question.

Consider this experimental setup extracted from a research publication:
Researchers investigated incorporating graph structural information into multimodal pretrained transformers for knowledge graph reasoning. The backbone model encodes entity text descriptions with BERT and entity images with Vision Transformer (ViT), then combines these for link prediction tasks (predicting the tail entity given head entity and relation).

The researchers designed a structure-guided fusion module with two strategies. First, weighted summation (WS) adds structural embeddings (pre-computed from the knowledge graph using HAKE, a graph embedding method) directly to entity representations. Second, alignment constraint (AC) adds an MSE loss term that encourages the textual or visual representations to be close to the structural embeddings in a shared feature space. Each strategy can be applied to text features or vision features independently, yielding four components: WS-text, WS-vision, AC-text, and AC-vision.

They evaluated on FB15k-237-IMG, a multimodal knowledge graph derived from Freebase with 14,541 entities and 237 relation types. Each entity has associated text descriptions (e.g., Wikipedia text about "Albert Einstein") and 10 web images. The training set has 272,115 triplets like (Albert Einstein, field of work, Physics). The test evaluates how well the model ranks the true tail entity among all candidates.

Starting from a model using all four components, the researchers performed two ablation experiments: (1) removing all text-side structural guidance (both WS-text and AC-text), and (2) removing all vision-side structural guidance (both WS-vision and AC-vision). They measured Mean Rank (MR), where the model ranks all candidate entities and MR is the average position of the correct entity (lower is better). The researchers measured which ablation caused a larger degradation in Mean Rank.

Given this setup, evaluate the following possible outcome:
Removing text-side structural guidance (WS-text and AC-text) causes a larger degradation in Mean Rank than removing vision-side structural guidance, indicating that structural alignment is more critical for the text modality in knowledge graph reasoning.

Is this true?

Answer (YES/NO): YES